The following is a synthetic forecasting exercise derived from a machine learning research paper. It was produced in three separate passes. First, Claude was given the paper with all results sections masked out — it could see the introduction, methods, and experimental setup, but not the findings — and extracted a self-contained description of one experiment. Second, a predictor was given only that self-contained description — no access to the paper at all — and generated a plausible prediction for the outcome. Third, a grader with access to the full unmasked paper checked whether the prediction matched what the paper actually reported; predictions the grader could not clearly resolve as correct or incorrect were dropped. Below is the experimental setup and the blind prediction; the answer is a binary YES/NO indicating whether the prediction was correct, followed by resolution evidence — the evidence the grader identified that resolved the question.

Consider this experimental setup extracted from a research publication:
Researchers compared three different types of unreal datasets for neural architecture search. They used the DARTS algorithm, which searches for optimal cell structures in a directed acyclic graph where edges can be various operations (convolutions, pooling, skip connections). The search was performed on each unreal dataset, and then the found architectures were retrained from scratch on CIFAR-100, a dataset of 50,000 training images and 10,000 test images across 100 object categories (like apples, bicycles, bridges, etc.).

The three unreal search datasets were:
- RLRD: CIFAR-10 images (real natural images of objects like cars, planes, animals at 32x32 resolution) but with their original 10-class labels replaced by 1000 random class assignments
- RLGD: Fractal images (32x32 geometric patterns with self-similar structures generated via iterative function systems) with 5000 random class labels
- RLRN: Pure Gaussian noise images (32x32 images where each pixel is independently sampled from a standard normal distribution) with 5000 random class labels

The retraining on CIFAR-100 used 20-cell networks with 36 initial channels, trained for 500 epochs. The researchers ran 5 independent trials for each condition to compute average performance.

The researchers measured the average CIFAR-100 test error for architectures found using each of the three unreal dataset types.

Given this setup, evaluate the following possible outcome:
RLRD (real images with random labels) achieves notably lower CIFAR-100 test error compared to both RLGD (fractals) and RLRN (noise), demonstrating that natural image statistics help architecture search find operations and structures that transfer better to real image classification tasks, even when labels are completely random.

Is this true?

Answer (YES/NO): NO